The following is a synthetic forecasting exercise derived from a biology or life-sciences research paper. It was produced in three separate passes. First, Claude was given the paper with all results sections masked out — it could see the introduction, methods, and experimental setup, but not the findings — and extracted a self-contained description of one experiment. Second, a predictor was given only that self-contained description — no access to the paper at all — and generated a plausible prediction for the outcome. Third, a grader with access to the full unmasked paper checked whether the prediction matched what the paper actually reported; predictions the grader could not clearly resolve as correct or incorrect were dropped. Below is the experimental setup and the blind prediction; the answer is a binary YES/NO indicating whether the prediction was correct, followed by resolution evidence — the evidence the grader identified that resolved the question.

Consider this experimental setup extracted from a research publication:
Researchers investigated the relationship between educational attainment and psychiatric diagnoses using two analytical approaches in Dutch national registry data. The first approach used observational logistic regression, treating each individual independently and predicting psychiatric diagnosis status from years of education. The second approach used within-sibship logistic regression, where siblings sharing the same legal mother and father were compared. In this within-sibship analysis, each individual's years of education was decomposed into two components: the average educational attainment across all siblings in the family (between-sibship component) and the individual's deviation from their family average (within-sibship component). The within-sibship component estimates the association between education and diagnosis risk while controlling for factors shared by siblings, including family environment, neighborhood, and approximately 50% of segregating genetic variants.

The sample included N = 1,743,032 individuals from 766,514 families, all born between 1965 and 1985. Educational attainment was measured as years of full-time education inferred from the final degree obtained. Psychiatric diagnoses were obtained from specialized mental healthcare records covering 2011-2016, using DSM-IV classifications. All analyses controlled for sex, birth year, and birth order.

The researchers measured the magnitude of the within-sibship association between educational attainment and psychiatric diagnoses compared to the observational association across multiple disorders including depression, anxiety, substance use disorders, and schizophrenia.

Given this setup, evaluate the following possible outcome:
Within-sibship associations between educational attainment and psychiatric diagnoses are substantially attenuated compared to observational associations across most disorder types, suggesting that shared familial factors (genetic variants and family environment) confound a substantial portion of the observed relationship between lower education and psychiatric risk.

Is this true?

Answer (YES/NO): NO